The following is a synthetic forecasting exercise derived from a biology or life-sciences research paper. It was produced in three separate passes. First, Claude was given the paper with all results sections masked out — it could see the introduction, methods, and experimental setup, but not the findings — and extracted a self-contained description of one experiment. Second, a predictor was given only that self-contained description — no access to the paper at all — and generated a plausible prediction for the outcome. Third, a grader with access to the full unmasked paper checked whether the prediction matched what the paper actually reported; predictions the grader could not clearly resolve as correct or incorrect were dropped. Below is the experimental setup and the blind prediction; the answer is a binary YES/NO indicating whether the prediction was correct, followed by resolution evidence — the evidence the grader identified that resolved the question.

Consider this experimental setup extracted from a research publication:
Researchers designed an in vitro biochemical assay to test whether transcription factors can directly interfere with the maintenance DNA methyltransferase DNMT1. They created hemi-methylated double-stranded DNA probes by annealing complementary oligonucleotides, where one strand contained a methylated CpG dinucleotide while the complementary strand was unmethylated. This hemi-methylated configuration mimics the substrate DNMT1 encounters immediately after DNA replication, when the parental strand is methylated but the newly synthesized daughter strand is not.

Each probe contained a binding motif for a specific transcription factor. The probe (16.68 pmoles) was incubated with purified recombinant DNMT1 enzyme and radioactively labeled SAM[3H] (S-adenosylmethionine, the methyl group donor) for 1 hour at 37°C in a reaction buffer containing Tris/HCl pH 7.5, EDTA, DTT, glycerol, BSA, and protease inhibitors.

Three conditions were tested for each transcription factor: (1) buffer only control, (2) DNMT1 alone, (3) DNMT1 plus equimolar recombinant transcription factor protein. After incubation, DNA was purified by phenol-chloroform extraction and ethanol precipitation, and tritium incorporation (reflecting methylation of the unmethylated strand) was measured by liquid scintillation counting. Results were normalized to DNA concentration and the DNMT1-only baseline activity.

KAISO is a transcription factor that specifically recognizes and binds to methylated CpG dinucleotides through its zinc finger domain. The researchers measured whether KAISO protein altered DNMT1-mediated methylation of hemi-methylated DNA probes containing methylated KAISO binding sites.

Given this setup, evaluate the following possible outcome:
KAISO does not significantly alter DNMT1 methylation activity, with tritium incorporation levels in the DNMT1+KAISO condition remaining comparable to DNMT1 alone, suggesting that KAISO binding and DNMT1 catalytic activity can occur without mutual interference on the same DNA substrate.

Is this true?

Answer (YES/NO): YES